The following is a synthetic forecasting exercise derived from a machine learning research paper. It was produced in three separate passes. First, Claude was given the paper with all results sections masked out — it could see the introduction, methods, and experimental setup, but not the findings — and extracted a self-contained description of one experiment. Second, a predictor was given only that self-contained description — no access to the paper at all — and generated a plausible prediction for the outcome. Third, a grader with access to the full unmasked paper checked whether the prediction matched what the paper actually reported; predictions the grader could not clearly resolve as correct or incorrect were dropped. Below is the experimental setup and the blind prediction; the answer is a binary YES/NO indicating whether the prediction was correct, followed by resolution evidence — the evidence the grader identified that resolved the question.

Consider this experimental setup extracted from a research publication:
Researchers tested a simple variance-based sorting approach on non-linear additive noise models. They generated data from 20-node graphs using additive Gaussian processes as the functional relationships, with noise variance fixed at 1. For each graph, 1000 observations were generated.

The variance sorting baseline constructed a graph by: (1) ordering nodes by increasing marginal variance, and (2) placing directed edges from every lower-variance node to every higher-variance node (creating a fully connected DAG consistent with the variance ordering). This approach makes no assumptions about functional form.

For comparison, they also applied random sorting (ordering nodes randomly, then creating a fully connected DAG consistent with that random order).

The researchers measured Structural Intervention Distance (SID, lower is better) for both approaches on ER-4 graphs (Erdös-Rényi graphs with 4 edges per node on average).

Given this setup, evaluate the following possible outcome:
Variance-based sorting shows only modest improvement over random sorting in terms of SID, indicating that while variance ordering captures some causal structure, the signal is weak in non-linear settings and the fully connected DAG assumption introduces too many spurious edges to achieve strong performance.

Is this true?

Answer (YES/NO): NO